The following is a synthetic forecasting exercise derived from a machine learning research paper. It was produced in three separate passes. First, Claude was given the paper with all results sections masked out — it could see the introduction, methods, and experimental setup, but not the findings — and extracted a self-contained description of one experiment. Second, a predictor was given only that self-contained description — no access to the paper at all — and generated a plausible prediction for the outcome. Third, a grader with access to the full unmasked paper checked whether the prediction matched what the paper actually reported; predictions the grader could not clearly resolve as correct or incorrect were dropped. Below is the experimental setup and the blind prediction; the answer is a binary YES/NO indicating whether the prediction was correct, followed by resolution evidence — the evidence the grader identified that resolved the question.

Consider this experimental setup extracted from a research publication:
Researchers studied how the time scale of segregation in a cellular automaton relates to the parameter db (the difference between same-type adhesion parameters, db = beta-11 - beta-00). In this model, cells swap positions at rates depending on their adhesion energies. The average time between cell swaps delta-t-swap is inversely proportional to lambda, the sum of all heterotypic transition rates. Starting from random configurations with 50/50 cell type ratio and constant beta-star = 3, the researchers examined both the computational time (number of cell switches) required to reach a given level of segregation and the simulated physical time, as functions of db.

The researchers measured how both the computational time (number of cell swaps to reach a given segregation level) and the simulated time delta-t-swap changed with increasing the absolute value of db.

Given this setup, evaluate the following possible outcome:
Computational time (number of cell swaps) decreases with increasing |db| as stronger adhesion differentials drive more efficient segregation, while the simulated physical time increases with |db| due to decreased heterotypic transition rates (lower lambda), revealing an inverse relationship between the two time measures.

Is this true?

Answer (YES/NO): NO